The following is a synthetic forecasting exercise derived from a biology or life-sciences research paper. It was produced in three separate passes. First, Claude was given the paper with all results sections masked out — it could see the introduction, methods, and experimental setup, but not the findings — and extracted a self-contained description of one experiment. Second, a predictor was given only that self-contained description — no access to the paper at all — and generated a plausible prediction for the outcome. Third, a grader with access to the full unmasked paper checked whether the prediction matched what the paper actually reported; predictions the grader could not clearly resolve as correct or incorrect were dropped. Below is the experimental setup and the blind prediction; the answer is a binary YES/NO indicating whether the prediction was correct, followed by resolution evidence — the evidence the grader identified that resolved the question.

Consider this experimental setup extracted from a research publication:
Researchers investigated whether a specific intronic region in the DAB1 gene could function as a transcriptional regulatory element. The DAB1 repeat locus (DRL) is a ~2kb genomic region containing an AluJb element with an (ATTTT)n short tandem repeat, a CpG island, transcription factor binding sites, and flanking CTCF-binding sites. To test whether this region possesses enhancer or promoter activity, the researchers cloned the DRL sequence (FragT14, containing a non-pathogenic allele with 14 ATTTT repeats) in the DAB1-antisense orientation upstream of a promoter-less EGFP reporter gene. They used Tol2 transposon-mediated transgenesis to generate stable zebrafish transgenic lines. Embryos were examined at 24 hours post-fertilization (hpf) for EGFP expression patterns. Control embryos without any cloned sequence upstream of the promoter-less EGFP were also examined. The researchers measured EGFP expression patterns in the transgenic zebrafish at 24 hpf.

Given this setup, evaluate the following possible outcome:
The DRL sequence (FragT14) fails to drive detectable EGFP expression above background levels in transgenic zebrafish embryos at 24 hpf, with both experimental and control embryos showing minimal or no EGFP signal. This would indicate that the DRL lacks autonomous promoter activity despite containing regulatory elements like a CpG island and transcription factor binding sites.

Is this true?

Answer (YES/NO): NO